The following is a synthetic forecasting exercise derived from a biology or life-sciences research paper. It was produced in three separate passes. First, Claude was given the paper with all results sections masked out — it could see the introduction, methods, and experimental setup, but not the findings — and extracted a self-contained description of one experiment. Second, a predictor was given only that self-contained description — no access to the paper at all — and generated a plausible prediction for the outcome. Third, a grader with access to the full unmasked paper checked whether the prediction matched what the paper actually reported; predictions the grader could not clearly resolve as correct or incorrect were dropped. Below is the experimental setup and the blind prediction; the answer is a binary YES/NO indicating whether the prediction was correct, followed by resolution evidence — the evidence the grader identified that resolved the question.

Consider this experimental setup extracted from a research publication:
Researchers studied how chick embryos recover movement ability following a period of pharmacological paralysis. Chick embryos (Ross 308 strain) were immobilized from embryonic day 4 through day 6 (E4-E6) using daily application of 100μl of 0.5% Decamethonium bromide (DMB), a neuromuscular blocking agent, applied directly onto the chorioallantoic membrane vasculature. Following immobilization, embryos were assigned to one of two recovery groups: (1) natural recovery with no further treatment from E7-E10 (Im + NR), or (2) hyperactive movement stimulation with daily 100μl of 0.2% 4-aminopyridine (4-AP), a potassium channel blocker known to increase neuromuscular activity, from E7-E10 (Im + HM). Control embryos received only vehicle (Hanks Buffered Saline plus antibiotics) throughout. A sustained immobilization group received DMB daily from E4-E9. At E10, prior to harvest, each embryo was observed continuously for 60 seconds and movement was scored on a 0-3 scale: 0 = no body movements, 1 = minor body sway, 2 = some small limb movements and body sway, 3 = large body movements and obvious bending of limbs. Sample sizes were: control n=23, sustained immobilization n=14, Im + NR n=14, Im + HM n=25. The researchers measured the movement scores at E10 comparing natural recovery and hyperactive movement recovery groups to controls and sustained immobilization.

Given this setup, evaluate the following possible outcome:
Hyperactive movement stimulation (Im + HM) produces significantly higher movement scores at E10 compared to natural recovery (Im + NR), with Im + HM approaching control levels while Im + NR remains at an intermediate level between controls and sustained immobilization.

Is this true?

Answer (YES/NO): NO